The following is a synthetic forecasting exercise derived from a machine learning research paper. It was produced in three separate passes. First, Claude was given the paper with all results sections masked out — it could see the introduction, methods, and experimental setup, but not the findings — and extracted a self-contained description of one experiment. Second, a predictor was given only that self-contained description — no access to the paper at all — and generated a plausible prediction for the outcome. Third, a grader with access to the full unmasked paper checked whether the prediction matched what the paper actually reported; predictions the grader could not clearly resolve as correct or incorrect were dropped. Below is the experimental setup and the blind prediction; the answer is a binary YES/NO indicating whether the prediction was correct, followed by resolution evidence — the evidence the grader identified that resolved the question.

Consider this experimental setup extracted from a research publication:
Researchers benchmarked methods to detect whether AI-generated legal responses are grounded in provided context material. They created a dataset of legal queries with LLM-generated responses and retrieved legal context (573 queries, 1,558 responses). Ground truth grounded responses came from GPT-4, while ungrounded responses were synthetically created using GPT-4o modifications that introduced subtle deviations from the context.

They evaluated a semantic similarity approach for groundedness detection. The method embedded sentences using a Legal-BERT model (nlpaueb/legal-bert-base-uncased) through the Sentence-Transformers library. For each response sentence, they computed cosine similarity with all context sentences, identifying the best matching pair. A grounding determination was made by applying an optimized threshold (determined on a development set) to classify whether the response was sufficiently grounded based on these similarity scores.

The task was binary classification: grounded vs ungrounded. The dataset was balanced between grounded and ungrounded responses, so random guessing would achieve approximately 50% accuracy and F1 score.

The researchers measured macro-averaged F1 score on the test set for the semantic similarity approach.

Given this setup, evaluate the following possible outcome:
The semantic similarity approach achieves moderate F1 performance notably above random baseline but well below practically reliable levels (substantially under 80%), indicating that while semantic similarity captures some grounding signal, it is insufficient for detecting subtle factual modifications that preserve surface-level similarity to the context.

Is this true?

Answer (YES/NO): NO